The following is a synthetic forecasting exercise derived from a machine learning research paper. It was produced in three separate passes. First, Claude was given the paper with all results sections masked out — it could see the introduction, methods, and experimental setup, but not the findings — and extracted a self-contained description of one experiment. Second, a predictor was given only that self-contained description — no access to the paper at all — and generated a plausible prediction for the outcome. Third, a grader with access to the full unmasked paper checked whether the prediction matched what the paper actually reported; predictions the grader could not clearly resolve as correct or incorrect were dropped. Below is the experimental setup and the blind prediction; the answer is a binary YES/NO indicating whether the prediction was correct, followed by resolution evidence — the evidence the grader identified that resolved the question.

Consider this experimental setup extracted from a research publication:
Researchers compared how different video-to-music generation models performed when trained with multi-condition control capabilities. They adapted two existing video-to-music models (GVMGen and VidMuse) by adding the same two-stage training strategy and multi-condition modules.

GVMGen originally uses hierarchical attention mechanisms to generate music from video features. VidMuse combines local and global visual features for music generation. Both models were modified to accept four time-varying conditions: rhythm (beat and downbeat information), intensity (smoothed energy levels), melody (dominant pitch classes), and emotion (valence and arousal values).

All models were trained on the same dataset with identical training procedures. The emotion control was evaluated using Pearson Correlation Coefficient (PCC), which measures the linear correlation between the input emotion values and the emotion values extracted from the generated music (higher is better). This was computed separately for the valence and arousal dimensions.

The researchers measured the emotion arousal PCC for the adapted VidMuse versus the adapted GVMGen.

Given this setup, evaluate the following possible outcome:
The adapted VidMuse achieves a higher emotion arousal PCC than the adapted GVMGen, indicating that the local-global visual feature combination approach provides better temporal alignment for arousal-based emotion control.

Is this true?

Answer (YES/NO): YES